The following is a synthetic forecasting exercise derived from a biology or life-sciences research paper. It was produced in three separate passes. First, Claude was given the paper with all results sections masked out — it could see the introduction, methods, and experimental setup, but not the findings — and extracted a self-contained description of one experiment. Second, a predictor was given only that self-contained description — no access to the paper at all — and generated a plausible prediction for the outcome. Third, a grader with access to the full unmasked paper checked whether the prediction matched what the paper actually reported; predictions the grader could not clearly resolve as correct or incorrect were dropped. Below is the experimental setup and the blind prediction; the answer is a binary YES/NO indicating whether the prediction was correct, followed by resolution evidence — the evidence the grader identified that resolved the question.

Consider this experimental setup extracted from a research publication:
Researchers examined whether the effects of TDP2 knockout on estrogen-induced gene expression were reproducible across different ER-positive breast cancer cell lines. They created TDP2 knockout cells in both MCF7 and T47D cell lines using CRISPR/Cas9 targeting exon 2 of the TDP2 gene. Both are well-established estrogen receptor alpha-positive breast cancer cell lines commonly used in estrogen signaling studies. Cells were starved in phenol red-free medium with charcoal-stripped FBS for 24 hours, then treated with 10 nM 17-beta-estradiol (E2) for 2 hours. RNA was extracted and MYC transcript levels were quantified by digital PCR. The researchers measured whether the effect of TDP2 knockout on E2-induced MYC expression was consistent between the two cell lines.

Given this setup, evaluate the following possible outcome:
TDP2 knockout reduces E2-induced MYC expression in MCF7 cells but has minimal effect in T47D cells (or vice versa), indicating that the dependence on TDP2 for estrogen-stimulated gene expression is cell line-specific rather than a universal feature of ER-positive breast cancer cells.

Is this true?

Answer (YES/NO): NO